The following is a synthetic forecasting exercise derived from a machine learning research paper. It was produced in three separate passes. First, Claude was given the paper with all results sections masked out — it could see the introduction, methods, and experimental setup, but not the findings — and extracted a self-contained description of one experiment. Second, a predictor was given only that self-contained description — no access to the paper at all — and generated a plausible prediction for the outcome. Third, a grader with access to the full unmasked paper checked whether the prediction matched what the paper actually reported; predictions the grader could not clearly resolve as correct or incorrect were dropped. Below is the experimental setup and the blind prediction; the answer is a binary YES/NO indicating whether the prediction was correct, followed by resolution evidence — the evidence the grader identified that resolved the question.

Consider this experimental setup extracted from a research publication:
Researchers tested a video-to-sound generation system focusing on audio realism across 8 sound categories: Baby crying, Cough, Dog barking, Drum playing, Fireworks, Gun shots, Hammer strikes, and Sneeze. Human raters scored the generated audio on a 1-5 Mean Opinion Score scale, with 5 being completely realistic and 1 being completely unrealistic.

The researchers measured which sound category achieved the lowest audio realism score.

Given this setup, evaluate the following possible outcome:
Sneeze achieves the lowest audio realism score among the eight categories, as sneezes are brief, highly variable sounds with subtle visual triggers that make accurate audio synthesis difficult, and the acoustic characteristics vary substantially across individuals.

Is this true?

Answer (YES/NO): NO